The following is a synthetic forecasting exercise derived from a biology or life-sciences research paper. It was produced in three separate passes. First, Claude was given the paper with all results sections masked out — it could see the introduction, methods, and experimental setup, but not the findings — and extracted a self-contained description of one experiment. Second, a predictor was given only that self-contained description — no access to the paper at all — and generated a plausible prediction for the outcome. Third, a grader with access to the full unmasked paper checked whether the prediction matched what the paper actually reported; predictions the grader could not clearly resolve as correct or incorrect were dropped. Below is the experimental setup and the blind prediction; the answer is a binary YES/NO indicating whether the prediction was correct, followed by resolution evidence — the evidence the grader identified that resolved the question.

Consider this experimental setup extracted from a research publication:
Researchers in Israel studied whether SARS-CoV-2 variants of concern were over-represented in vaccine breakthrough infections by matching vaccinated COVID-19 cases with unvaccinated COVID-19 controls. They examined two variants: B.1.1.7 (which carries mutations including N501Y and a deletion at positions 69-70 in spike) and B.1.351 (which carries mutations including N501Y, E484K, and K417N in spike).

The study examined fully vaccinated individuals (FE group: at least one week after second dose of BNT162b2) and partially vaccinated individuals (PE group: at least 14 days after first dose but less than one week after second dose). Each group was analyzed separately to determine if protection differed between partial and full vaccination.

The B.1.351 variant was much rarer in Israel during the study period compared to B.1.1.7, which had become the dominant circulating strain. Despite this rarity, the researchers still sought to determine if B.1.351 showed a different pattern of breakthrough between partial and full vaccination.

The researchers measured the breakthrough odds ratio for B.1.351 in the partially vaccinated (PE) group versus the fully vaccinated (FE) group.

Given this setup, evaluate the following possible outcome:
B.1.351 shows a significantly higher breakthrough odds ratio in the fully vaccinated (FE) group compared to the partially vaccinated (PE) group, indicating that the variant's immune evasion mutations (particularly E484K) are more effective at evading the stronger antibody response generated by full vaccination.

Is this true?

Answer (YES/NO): YES